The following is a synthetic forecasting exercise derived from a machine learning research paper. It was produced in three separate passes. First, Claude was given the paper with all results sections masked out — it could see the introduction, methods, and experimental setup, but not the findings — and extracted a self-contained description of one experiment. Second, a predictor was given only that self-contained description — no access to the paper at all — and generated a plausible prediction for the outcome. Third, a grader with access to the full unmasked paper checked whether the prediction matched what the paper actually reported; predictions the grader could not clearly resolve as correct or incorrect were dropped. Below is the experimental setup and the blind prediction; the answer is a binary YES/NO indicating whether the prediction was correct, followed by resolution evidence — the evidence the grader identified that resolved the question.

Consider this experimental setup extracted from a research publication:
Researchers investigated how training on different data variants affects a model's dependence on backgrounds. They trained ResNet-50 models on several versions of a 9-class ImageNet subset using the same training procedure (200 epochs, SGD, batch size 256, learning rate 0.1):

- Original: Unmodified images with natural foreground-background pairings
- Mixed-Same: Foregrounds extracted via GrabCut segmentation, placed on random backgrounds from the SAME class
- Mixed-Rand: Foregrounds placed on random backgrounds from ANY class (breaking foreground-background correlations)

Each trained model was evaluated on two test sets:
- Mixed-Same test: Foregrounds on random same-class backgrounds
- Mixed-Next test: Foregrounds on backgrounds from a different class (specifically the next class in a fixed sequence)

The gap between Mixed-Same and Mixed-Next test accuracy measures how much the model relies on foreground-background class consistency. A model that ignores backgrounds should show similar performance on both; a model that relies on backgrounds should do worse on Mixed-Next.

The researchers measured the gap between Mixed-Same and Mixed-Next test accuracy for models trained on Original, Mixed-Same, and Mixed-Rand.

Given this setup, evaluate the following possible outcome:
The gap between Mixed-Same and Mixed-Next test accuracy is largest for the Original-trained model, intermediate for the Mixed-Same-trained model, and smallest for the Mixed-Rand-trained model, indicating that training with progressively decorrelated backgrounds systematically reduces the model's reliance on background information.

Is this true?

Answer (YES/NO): NO